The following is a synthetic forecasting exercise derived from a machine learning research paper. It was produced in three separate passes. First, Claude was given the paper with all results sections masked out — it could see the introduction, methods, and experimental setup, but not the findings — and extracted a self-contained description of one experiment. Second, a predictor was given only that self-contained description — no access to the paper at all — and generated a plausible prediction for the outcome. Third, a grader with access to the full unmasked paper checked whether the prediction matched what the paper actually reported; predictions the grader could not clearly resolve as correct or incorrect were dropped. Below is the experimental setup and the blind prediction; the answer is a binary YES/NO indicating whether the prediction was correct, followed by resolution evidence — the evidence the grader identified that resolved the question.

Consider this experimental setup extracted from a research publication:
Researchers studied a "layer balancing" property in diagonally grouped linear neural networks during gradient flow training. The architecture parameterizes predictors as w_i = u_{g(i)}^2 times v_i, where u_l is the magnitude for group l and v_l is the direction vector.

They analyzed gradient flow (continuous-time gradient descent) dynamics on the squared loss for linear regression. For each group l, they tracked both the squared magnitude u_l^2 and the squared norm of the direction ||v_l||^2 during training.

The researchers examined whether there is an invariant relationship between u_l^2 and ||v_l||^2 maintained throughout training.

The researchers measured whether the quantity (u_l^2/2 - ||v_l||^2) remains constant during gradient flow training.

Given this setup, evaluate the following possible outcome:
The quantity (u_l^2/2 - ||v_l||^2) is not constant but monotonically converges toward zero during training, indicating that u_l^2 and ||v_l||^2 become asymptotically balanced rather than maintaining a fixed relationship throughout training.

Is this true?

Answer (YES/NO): NO